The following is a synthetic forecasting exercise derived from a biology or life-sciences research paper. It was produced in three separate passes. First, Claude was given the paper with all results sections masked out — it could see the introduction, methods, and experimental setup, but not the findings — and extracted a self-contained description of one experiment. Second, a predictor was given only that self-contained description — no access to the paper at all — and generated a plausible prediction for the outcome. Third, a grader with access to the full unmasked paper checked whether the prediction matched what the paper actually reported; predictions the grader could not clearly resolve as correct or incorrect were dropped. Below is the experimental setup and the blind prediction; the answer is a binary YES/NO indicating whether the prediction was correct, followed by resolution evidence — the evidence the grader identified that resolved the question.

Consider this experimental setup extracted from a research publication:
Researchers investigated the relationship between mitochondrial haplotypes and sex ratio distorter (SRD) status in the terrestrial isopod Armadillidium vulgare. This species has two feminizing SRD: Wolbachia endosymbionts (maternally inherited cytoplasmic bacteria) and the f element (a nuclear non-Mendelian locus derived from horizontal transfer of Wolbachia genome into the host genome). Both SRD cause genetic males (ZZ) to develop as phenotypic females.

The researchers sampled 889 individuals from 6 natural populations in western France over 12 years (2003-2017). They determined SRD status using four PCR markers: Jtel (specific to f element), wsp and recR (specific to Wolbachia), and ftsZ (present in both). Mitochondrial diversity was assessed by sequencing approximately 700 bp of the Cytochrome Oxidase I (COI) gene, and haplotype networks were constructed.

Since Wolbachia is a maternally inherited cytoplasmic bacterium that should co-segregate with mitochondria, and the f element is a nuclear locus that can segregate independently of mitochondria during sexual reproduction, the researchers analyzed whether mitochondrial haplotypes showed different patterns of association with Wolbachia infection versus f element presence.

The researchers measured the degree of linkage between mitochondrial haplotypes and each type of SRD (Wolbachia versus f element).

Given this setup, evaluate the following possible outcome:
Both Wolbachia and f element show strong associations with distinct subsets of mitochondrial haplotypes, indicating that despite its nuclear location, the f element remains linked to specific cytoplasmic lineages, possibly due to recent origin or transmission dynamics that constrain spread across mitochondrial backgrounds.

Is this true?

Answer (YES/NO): NO